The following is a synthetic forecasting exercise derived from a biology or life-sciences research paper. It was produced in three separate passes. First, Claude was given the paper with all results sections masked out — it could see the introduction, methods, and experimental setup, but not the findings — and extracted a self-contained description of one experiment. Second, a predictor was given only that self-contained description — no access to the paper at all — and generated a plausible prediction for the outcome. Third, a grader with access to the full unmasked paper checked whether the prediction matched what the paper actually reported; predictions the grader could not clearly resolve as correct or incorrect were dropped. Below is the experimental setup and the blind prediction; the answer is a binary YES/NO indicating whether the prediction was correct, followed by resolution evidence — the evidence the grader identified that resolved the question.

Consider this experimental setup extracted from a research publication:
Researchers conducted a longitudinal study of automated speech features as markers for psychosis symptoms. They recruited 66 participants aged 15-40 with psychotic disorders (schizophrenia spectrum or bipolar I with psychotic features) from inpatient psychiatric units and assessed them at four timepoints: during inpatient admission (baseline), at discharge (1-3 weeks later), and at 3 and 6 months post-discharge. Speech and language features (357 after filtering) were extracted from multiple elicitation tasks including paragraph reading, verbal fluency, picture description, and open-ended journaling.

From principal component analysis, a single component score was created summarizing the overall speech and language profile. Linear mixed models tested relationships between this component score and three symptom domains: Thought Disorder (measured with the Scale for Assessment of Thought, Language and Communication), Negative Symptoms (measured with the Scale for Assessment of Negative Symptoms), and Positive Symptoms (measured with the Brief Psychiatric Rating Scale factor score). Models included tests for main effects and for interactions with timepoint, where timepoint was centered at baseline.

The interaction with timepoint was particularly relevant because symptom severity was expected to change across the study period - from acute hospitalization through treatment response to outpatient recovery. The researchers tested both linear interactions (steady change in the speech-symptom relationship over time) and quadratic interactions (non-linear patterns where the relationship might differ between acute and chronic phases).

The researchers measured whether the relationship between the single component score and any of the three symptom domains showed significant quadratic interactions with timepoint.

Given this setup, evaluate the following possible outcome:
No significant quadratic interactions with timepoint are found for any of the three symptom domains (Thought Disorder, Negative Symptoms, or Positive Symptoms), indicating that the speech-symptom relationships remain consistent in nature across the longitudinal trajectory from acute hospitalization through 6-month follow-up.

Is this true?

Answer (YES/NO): YES